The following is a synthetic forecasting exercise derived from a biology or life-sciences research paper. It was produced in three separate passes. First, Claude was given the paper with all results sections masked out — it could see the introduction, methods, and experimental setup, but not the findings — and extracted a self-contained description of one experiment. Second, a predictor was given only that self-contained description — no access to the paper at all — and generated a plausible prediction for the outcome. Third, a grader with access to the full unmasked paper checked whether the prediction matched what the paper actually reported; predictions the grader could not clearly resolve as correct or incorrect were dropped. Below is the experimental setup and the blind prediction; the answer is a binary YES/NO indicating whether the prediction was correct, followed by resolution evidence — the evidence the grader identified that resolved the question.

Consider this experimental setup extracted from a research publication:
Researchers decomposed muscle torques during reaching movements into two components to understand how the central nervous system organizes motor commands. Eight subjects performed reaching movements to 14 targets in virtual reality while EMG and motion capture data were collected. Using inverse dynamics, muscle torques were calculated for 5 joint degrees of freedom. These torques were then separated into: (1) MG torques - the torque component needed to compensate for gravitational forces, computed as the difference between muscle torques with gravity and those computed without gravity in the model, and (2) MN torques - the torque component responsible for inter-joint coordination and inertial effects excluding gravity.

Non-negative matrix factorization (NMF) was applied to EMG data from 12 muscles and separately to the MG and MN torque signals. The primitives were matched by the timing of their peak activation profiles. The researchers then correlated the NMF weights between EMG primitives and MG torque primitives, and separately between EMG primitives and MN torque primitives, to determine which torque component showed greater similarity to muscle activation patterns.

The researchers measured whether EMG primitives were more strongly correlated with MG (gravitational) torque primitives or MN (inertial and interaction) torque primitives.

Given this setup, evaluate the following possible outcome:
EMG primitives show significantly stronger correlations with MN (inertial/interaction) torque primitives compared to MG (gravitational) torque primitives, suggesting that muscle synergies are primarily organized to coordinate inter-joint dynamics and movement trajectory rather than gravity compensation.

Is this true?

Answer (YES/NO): NO